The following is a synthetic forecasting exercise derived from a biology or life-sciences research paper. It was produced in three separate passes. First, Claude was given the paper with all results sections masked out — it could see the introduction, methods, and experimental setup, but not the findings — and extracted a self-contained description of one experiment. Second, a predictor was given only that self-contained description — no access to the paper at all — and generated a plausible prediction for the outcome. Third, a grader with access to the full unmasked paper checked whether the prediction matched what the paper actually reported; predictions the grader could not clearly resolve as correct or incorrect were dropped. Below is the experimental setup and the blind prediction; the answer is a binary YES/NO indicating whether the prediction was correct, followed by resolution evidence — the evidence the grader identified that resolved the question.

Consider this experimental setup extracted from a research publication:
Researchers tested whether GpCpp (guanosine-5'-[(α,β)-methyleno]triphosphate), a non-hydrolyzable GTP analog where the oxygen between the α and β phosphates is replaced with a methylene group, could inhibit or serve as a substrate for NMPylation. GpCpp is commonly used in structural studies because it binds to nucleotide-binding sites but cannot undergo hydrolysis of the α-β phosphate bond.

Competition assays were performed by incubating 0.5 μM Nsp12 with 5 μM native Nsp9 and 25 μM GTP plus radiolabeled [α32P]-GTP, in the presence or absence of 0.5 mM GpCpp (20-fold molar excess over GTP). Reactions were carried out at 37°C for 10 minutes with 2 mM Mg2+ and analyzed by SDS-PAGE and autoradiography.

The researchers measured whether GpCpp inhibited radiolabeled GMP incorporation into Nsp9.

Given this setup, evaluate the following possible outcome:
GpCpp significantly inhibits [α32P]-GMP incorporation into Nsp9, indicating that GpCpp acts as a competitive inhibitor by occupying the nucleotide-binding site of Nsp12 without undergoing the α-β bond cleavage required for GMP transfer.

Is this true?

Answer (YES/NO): YES